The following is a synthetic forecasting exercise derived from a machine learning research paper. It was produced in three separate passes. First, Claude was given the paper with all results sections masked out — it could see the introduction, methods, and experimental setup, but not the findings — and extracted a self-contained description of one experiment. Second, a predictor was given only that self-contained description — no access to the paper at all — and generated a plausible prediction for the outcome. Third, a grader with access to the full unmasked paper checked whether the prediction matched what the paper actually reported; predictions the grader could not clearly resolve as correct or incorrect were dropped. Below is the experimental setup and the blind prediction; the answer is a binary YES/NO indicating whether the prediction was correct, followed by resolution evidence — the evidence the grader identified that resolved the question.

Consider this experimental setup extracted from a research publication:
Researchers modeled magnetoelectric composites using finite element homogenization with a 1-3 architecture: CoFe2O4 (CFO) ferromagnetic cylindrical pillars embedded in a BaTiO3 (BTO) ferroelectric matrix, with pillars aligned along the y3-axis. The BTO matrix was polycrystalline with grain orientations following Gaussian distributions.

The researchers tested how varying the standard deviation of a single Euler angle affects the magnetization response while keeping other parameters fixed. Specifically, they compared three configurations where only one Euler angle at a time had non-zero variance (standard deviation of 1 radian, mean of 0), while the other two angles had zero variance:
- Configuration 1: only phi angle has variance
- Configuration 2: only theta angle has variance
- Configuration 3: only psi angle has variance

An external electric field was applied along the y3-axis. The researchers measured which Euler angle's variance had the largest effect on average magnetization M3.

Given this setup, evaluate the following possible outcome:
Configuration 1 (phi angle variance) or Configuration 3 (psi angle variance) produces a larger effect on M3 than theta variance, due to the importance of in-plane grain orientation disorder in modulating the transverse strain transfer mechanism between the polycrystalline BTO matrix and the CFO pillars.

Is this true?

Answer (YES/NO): NO